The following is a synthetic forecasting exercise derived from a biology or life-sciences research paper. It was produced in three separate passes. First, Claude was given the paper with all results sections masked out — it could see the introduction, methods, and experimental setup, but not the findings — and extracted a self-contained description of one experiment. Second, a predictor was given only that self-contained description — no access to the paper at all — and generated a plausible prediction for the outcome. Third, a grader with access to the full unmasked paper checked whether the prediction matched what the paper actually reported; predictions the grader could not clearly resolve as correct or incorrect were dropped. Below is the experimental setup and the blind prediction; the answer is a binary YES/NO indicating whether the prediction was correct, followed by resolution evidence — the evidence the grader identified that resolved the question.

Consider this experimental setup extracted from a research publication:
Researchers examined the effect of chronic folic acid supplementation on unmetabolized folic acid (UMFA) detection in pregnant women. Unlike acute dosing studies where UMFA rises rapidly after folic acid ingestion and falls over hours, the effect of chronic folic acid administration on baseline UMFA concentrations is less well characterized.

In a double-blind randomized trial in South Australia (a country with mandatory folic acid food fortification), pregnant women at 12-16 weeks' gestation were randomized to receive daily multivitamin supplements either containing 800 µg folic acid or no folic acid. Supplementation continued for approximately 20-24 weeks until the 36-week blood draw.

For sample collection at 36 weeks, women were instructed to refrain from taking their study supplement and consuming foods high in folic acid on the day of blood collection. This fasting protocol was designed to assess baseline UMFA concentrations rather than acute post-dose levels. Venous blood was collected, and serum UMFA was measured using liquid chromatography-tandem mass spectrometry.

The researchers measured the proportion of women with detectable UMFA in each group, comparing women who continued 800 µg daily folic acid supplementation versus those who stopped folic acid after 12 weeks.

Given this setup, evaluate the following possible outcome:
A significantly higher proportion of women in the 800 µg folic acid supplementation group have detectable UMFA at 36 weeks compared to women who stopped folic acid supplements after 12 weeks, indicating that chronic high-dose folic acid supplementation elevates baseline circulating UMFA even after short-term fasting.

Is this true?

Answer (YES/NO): YES